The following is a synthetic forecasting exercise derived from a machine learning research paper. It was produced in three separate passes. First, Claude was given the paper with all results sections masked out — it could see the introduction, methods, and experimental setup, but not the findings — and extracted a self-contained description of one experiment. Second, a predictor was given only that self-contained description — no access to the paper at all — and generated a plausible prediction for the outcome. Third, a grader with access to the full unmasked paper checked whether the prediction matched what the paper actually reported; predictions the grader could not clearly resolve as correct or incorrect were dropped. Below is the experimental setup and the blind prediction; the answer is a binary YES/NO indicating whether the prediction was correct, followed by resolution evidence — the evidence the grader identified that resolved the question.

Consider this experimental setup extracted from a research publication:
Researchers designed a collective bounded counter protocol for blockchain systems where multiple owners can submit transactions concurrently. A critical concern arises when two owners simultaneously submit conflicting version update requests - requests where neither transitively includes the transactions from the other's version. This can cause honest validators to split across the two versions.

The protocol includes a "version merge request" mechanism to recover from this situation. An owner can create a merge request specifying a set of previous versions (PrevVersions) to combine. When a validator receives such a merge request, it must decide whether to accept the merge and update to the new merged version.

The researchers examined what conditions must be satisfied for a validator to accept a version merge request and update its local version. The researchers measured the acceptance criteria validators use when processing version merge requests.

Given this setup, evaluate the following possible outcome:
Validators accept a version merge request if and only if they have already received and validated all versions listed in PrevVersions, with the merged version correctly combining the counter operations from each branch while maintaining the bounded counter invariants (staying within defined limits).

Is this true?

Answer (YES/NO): NO